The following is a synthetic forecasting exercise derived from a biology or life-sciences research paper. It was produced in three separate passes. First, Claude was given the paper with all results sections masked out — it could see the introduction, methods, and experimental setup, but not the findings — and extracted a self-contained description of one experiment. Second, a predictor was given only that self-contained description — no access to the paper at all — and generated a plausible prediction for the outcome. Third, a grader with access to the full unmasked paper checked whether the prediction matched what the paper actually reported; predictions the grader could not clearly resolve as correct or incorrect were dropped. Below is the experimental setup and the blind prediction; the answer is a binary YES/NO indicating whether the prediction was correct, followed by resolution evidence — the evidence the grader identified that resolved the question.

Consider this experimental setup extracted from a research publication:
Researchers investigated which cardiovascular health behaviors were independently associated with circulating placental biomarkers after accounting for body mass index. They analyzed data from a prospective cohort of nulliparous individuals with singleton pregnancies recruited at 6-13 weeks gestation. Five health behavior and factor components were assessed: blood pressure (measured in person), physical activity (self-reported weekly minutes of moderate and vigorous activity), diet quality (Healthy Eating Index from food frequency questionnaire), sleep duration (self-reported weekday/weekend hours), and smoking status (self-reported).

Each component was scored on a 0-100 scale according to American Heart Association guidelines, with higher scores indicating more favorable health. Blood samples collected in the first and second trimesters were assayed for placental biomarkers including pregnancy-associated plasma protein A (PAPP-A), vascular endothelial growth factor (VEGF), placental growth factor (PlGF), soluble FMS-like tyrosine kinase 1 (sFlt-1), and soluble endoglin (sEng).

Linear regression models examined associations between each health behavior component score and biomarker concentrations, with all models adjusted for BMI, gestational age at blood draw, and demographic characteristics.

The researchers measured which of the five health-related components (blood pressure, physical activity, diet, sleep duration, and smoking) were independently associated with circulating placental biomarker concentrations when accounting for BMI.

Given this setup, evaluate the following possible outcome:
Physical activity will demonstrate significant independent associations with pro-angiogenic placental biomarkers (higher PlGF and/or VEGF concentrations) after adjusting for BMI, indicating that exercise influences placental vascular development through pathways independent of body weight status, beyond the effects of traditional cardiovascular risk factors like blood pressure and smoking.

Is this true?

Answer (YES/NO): YES